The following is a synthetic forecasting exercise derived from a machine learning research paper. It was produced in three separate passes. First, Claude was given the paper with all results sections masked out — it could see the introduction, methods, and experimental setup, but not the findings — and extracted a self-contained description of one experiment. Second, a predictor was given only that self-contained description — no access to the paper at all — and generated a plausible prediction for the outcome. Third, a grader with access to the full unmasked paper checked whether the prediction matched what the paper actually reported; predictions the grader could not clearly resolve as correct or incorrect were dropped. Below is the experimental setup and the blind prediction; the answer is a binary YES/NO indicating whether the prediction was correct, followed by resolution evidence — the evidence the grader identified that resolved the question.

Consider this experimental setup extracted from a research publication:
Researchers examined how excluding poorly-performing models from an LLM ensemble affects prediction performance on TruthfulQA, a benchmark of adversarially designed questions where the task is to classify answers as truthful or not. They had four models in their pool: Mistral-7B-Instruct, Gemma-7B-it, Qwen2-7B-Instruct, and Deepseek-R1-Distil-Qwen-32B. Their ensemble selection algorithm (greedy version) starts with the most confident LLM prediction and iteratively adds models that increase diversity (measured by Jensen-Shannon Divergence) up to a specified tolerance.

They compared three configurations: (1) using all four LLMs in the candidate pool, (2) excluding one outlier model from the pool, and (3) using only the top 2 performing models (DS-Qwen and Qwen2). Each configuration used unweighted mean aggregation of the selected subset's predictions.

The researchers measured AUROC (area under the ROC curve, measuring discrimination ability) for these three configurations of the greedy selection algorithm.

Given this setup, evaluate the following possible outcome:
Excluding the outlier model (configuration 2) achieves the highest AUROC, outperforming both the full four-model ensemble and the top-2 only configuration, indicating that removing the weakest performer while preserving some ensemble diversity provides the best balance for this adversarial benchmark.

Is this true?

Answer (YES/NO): NO